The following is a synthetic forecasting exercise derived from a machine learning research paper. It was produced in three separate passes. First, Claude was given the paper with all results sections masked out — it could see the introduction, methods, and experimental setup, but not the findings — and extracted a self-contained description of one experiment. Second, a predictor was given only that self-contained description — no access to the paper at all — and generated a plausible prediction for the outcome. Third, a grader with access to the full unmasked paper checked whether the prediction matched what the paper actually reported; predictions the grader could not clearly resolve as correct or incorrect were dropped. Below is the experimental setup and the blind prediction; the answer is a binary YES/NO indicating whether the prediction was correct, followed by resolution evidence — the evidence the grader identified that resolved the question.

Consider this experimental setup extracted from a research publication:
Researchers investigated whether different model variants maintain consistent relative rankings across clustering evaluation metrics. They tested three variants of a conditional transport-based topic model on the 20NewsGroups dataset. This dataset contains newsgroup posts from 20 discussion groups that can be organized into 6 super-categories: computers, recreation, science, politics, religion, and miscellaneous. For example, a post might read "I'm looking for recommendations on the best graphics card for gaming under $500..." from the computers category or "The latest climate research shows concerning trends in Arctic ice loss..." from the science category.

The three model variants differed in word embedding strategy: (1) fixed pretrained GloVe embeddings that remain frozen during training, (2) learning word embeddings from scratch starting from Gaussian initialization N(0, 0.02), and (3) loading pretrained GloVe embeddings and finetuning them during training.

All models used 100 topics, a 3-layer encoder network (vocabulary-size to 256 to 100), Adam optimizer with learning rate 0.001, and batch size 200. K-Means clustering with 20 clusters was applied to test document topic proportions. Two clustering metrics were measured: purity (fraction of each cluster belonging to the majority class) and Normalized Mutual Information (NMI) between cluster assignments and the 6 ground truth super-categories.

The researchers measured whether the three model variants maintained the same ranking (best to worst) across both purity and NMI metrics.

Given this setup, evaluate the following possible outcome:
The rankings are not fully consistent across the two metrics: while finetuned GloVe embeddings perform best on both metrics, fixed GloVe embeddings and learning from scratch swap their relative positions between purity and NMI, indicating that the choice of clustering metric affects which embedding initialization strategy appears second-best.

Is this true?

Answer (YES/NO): NO